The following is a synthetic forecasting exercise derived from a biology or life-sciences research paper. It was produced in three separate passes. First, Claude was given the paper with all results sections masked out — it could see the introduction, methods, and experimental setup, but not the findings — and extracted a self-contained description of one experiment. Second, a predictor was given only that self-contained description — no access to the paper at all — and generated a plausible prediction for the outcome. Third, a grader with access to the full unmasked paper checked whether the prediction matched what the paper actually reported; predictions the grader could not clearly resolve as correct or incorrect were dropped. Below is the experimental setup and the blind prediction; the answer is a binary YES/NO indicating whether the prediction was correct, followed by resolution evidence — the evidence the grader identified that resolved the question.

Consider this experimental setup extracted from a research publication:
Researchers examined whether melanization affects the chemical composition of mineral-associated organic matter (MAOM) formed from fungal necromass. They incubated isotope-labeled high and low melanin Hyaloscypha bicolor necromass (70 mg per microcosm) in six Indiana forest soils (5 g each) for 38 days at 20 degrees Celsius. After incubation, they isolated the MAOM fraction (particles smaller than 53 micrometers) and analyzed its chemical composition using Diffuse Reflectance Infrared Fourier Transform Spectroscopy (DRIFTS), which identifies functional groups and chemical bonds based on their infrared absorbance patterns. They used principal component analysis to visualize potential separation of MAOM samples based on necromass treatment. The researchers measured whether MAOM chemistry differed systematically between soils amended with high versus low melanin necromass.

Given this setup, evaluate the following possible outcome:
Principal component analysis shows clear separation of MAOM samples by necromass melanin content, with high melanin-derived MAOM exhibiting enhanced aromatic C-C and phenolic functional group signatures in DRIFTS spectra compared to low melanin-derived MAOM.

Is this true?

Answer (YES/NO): NO